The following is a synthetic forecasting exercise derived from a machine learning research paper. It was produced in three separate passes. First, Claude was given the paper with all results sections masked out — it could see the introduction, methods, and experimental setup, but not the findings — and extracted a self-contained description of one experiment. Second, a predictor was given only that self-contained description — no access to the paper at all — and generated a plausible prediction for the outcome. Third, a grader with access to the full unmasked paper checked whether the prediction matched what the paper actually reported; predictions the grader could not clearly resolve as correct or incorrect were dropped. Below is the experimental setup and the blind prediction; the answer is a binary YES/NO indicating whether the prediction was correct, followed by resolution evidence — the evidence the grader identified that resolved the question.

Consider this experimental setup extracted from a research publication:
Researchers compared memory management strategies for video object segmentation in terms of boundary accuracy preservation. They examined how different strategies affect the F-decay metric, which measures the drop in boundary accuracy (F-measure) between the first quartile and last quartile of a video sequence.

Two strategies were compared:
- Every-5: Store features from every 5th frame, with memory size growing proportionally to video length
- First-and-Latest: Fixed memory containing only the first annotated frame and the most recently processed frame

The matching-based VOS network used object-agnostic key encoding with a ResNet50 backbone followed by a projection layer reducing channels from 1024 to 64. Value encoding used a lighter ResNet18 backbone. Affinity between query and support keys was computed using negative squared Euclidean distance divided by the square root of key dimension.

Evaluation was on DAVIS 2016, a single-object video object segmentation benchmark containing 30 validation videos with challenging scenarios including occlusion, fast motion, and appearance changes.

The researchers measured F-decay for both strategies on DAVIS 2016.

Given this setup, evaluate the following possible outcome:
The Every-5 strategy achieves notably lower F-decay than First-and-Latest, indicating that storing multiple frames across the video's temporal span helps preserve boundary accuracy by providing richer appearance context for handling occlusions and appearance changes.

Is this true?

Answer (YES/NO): YES